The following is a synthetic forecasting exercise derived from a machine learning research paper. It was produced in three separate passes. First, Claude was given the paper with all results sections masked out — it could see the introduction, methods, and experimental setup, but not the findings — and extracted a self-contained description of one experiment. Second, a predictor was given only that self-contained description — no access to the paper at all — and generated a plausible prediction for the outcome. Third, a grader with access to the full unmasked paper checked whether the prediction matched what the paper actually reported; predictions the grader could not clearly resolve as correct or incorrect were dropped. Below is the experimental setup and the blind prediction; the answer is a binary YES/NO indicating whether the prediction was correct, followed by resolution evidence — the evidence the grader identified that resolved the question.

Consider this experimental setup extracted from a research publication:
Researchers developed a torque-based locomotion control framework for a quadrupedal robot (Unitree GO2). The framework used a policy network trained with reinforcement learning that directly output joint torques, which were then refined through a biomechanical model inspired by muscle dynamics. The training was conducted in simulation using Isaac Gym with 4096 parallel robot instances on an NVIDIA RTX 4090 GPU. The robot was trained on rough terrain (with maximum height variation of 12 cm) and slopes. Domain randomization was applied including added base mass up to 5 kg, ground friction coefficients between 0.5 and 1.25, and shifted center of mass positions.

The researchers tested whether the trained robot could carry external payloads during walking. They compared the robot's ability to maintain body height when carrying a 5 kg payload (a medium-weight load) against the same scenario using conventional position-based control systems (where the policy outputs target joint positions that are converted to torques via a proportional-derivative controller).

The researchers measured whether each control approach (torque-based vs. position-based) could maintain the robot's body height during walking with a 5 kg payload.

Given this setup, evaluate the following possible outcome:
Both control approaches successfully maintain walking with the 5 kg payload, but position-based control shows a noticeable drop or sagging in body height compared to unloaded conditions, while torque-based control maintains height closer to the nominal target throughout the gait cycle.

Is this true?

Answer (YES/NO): NO